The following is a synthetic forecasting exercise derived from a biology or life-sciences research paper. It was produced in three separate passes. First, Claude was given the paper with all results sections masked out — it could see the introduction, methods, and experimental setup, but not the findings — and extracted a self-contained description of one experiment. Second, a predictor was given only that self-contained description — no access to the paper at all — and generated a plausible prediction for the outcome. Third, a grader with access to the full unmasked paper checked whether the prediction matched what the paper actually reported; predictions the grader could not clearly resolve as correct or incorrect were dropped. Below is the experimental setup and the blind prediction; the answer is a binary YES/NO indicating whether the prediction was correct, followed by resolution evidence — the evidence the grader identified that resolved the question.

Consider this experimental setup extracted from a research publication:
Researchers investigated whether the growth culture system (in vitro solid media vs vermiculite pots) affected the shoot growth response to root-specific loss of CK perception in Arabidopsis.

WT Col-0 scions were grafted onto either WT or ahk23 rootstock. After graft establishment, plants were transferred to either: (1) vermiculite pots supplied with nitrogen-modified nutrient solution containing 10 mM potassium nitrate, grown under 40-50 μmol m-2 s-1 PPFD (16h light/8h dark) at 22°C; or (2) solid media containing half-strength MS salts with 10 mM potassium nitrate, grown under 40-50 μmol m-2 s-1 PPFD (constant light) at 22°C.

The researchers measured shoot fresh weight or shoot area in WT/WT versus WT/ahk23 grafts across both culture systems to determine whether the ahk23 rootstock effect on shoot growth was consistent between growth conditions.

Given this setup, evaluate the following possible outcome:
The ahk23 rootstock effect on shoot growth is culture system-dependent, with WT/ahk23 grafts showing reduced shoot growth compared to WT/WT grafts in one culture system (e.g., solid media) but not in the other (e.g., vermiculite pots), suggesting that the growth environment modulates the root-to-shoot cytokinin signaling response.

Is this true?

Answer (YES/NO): NO